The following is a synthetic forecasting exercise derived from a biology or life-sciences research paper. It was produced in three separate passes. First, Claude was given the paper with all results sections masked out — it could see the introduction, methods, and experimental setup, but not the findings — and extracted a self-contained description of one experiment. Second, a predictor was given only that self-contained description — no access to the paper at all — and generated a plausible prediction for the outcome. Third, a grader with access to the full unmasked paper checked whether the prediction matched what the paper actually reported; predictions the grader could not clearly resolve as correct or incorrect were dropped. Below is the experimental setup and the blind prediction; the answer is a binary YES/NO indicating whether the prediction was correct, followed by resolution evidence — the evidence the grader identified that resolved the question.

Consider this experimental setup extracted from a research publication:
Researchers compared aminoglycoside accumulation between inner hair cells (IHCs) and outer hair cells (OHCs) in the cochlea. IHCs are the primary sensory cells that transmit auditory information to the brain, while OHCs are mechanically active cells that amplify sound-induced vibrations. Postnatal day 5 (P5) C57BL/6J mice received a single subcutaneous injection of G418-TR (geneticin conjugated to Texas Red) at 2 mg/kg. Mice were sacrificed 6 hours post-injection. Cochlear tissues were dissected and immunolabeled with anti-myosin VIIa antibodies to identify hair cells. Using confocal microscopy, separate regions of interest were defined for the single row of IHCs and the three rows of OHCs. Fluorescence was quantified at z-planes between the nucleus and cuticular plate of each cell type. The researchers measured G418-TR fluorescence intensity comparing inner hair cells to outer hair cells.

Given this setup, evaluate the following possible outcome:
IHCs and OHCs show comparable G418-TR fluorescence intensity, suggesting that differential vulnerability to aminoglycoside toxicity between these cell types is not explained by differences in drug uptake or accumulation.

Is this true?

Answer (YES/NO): NO